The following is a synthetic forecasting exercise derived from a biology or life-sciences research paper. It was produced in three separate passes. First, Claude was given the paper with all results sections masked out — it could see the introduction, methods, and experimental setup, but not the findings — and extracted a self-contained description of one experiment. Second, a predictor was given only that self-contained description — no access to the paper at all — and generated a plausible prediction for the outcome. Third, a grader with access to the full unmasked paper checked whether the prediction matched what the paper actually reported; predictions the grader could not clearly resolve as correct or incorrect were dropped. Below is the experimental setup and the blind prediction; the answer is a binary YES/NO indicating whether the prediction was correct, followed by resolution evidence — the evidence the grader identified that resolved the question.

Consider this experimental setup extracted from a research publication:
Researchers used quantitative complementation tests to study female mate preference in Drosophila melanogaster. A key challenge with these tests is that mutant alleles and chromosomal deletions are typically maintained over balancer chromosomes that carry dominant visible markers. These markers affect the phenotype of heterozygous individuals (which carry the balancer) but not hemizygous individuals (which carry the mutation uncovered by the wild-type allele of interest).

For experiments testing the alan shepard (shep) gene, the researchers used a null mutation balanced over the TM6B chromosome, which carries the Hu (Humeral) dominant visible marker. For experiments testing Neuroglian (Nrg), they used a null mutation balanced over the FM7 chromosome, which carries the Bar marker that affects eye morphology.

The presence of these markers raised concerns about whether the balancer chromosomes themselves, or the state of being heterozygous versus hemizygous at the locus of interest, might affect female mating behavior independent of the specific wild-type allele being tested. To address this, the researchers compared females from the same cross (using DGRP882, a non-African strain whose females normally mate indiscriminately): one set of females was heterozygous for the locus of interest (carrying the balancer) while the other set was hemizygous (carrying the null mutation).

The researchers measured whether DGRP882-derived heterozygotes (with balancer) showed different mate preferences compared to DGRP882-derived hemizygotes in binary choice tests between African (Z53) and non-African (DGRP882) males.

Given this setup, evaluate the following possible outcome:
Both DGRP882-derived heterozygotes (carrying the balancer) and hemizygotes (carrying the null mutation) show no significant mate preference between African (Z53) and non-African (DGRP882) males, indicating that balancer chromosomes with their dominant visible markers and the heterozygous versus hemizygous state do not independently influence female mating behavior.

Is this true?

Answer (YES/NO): YES